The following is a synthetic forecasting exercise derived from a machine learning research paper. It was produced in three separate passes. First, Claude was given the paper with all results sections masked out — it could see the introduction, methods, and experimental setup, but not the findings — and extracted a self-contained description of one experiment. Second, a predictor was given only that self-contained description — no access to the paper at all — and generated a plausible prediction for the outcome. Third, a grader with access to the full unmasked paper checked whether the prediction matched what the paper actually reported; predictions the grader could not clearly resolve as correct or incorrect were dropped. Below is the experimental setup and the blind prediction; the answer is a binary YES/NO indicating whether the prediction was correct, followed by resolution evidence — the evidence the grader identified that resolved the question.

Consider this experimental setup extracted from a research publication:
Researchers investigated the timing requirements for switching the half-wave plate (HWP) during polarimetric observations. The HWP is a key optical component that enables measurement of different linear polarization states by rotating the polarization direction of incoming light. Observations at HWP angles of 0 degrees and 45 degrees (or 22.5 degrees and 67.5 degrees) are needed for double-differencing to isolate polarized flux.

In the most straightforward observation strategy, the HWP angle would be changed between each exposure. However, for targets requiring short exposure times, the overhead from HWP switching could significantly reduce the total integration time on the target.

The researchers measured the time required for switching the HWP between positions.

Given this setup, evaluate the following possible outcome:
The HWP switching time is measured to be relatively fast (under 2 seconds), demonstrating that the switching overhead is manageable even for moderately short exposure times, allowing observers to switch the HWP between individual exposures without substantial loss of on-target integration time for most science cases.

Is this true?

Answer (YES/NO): NO